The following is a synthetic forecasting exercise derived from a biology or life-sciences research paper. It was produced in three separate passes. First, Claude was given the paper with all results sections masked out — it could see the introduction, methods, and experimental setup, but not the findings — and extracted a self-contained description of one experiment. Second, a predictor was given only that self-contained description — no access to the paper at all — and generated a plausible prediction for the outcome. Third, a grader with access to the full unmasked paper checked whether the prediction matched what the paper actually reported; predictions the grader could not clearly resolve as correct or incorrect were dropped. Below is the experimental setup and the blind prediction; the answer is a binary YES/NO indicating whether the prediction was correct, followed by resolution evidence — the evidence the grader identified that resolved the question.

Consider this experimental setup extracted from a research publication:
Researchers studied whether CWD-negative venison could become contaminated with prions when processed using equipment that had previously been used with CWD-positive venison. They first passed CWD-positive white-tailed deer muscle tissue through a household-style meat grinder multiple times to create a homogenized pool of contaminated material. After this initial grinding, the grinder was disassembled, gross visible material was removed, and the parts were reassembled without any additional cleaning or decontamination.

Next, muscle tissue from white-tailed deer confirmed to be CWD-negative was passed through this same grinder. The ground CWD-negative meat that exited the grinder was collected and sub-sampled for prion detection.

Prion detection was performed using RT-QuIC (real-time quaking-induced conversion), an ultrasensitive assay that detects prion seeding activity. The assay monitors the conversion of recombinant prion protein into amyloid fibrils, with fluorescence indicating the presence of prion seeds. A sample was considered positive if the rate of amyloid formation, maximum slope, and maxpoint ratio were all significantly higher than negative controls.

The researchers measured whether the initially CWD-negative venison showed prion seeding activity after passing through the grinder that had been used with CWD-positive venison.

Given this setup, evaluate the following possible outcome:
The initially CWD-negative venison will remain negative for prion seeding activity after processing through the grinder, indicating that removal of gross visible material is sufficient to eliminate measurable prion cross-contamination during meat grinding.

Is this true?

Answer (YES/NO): NO